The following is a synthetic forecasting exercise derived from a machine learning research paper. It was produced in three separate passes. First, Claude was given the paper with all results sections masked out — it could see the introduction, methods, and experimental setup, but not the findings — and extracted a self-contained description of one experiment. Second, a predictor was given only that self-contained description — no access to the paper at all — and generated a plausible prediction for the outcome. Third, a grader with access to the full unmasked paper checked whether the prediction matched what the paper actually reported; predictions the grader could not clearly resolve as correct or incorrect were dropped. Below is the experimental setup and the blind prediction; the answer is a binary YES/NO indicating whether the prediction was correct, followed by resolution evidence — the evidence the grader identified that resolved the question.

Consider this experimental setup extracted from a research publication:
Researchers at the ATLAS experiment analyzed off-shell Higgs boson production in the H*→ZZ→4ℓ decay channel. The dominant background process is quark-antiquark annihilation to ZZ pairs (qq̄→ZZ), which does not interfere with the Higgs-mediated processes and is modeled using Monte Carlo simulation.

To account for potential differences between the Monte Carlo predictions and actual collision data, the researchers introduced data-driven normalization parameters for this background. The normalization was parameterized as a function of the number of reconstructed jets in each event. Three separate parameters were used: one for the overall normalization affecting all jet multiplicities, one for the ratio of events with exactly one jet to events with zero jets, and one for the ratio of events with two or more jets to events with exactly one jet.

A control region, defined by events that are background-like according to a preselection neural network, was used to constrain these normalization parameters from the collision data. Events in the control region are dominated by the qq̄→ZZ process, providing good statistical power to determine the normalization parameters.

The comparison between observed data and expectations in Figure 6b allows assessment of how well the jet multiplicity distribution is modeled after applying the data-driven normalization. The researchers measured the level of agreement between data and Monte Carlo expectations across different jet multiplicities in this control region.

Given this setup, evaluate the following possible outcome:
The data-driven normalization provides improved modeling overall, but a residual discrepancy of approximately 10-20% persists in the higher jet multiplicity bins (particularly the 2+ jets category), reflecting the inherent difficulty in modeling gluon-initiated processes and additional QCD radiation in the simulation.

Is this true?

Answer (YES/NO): NO